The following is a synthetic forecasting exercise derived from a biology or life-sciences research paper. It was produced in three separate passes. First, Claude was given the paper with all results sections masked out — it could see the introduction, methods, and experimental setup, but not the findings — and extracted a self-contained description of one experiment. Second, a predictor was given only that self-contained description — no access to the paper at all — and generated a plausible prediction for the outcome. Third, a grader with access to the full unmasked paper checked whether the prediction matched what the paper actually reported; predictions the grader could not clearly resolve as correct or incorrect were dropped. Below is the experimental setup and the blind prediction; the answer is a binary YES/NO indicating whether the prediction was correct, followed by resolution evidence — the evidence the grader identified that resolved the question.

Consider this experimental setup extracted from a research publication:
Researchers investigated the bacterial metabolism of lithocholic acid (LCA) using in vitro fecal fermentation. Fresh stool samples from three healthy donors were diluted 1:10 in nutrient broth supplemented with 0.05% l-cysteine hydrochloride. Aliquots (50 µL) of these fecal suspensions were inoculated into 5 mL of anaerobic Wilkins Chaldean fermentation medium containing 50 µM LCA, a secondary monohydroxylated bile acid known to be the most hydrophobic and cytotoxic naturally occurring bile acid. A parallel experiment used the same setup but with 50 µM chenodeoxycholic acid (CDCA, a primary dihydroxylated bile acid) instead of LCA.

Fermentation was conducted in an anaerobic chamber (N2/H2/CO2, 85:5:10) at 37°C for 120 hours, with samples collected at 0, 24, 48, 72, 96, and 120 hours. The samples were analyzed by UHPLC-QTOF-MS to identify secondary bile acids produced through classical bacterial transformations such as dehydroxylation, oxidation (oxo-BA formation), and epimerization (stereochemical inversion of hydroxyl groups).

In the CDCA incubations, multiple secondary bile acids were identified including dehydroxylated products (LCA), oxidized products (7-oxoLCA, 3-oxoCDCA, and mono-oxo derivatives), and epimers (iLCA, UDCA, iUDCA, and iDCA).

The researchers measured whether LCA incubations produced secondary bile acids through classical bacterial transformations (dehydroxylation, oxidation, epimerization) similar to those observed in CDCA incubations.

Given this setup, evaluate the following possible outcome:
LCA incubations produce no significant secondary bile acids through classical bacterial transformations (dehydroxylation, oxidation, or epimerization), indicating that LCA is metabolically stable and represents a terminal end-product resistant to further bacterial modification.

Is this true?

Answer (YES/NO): NO